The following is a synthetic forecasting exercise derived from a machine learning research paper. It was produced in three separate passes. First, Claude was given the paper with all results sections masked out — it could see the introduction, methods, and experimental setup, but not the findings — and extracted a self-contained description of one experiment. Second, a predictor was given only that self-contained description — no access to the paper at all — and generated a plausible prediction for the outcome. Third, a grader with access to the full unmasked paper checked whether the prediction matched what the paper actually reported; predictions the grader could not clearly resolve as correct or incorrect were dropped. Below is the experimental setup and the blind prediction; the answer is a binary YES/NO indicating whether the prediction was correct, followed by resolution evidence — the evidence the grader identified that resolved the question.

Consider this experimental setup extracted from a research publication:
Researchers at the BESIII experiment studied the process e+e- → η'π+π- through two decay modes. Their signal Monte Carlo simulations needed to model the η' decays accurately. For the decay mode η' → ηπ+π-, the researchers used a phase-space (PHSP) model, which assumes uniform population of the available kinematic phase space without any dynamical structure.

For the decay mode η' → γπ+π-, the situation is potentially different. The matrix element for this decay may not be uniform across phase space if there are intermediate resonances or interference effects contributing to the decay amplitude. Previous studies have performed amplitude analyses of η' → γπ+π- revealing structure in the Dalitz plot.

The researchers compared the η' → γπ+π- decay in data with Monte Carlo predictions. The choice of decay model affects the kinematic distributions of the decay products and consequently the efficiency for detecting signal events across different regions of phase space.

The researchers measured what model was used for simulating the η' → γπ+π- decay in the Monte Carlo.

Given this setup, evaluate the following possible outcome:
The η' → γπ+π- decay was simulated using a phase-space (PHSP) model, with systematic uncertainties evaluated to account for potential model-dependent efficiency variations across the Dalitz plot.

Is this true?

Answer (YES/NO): NO